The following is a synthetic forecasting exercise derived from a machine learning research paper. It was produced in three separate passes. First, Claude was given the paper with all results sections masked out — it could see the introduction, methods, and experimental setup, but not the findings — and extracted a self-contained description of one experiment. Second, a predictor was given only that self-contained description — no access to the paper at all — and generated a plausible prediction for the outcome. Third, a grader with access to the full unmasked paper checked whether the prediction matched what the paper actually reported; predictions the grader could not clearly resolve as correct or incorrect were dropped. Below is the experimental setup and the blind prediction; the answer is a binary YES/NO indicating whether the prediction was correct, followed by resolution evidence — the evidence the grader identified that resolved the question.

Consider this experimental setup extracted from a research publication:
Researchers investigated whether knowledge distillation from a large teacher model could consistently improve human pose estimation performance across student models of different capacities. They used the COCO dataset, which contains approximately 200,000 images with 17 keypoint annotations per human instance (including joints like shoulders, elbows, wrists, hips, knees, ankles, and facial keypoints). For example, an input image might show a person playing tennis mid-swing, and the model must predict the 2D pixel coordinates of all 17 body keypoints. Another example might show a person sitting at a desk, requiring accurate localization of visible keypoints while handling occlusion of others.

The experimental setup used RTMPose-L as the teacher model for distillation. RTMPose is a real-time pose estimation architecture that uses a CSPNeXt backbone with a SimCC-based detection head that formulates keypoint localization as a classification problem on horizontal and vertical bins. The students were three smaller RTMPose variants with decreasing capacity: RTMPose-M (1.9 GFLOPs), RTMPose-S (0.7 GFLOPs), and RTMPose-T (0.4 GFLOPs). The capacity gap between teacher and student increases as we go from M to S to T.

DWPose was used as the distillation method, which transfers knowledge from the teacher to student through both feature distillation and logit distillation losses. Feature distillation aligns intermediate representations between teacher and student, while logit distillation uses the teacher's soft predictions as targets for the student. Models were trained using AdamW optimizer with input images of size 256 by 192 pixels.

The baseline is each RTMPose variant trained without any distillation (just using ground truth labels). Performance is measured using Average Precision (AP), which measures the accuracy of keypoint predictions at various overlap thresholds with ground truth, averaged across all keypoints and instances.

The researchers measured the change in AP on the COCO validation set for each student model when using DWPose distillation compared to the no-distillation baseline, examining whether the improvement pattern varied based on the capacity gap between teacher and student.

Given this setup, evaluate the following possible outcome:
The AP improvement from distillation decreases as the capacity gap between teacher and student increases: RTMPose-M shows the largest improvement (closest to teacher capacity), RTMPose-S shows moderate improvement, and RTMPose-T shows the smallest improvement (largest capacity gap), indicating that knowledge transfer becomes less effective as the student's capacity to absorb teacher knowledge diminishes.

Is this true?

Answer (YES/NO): YES